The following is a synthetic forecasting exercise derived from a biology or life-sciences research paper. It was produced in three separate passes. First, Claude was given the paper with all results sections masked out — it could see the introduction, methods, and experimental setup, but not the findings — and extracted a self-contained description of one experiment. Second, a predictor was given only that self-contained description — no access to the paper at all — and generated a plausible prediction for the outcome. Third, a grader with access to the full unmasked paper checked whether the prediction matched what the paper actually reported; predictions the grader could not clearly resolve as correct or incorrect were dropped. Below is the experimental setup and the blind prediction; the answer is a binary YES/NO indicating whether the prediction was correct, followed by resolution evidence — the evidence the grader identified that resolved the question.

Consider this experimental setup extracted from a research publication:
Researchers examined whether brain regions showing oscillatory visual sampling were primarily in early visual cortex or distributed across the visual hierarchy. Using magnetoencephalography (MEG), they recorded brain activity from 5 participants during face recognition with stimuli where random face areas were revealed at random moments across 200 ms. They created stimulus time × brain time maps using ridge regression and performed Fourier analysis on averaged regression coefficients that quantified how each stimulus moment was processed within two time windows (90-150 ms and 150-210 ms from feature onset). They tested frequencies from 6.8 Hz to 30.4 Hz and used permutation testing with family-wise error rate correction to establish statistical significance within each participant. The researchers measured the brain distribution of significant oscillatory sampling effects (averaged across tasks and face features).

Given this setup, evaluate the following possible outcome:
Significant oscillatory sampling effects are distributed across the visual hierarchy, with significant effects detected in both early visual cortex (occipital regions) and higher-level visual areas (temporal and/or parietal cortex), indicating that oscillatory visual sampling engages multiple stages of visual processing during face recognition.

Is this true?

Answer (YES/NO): NO